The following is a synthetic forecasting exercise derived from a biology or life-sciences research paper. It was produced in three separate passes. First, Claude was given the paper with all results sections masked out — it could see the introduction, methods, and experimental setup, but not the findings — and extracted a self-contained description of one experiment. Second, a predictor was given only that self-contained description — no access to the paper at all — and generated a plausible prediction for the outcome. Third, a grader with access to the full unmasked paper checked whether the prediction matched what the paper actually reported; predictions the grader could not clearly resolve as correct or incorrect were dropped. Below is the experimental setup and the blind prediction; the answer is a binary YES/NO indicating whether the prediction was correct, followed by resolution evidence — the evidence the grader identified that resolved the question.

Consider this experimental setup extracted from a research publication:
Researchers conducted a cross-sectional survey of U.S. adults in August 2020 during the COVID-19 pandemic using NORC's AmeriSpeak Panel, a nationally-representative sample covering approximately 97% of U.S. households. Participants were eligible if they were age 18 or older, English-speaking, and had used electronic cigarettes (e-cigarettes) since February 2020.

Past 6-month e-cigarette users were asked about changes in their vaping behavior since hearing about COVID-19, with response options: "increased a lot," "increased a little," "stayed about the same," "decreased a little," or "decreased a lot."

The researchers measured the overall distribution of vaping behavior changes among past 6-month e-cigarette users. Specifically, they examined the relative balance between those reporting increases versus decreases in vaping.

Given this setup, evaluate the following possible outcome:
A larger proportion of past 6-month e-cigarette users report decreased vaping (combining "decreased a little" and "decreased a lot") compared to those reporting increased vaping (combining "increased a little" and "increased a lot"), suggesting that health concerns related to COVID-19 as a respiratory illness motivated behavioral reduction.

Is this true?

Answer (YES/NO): YES